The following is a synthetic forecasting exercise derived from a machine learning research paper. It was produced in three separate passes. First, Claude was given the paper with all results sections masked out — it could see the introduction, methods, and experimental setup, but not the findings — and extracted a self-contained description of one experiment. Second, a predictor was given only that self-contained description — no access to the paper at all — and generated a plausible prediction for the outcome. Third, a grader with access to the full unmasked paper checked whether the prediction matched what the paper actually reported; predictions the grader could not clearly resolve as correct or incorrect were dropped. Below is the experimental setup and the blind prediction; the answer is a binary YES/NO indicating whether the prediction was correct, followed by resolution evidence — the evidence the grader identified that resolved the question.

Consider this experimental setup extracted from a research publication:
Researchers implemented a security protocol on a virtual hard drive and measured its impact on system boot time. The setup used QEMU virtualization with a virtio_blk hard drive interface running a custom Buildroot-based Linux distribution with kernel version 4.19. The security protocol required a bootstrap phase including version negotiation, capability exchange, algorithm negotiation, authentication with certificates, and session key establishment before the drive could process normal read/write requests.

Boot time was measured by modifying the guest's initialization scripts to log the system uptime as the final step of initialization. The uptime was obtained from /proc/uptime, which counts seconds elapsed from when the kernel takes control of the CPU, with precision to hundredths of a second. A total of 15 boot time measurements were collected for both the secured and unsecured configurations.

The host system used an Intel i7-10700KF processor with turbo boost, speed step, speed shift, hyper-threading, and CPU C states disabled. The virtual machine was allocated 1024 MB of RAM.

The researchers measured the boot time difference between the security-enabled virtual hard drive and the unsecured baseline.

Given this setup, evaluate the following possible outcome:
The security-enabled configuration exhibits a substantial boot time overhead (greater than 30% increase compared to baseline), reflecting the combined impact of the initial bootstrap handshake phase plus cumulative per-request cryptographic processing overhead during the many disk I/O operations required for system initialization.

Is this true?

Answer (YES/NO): NO